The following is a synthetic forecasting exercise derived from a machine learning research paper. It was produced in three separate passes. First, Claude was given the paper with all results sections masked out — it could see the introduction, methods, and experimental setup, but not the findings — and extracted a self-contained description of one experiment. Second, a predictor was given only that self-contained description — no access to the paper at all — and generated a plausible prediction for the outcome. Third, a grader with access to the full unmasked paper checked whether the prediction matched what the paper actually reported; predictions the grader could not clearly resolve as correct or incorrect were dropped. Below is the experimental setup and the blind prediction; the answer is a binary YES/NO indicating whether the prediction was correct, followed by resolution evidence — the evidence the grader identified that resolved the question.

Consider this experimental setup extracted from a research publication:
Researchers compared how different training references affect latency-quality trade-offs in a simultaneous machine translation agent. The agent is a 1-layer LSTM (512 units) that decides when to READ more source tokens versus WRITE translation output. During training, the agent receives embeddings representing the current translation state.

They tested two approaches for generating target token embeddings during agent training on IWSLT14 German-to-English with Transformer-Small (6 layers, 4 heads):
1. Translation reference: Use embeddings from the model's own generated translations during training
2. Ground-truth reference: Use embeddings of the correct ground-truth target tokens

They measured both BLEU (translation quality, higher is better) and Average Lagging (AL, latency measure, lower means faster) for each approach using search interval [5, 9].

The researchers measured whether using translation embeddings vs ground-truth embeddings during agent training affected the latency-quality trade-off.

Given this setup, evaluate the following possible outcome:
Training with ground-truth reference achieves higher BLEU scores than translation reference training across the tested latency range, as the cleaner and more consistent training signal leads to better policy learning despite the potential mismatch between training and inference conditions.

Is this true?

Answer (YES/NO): NO